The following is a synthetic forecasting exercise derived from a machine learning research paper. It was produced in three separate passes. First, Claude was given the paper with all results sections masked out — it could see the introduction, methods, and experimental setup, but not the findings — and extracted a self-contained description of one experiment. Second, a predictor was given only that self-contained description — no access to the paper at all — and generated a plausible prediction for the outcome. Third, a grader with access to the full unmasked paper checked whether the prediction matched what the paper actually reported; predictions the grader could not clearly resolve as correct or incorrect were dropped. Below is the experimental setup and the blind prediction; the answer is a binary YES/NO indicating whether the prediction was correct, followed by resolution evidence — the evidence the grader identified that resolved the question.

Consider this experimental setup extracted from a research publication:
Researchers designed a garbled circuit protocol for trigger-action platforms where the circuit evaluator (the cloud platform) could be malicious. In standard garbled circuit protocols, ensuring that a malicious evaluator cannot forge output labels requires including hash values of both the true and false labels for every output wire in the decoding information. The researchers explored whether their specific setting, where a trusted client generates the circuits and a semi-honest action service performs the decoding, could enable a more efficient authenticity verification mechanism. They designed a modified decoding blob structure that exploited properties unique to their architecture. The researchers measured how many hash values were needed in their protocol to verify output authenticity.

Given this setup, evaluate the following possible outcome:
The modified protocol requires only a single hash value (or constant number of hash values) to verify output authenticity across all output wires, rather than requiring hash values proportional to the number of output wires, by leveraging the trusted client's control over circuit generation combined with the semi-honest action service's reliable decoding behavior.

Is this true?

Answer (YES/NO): YES